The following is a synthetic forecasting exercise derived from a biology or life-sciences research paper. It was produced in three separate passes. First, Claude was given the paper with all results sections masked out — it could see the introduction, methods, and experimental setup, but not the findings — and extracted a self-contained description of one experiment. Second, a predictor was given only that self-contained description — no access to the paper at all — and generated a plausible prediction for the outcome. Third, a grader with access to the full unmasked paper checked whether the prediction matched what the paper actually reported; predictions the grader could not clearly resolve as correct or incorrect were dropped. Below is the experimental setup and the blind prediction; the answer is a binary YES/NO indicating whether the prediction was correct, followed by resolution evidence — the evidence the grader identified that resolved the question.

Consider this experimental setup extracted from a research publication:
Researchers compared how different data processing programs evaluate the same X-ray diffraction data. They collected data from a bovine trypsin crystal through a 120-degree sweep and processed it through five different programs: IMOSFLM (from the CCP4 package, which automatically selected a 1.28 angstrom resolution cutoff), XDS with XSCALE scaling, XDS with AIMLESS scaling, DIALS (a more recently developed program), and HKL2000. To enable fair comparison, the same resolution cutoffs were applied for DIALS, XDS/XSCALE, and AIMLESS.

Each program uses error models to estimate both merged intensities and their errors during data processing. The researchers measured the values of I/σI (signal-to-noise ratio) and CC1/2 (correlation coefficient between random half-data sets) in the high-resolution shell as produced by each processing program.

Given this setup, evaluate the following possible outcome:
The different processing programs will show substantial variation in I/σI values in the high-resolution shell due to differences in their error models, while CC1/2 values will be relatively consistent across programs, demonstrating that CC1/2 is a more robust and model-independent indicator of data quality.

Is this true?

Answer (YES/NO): NO